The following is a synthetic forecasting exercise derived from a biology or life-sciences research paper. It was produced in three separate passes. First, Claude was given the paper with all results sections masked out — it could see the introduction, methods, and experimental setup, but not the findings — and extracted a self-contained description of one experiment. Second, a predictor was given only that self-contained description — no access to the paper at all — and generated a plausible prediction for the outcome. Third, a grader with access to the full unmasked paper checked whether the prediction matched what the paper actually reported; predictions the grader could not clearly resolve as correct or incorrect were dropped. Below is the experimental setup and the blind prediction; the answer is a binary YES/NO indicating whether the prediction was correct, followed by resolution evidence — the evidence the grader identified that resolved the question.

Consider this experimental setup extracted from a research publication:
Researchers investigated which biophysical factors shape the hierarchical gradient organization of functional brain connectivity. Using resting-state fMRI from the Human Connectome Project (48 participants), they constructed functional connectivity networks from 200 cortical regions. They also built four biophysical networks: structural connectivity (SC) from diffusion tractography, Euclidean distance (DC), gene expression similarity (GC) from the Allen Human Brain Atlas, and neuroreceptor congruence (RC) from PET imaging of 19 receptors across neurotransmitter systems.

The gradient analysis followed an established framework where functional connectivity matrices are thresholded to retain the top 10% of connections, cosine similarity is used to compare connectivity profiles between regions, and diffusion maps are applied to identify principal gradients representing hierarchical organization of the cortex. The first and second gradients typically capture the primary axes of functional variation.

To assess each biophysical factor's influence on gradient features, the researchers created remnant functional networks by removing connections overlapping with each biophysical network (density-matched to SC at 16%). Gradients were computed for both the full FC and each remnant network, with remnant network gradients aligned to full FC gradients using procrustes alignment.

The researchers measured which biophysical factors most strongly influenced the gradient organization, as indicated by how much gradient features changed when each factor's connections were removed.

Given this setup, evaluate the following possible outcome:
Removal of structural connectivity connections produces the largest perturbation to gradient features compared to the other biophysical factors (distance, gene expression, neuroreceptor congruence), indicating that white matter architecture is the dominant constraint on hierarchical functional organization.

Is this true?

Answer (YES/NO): NO